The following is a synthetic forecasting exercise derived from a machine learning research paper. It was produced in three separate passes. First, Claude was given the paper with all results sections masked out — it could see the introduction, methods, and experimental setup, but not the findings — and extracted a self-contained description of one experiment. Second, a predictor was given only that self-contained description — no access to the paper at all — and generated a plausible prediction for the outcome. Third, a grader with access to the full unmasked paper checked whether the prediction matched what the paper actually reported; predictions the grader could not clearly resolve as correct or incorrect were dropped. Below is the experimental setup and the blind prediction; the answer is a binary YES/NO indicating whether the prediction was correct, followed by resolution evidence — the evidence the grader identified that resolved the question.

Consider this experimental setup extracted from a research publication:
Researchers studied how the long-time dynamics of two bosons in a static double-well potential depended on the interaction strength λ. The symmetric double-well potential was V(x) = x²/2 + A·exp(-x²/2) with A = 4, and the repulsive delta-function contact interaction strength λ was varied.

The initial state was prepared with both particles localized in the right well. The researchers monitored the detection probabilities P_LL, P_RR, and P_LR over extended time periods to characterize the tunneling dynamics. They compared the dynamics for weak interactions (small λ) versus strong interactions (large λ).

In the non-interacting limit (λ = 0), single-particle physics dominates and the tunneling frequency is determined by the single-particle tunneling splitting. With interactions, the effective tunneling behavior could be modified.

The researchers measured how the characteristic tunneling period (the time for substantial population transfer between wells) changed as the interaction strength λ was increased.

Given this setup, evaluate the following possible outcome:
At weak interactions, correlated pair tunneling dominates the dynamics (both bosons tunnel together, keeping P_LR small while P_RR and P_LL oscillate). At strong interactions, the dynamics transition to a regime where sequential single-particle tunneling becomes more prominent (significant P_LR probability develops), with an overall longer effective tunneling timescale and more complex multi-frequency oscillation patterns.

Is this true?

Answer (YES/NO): NO